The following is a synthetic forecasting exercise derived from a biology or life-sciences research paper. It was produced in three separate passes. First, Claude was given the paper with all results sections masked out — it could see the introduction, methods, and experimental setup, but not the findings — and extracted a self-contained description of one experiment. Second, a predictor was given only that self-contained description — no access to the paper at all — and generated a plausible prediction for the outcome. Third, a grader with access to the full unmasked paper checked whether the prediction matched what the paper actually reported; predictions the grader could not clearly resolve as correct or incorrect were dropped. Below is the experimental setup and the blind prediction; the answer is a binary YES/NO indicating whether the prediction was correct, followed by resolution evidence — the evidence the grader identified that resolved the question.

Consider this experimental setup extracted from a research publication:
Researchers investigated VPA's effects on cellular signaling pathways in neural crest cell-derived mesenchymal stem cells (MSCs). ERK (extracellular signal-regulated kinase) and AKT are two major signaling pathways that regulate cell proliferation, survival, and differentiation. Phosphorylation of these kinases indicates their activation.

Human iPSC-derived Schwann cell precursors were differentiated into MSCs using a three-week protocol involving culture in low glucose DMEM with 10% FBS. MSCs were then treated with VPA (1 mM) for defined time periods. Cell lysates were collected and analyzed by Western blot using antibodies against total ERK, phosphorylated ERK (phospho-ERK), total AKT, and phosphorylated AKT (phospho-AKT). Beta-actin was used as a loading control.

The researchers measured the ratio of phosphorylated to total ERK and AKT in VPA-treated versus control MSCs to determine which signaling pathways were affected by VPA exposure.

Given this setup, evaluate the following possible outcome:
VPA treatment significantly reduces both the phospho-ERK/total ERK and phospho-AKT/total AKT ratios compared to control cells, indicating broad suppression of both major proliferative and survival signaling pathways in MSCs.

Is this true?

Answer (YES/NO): NO